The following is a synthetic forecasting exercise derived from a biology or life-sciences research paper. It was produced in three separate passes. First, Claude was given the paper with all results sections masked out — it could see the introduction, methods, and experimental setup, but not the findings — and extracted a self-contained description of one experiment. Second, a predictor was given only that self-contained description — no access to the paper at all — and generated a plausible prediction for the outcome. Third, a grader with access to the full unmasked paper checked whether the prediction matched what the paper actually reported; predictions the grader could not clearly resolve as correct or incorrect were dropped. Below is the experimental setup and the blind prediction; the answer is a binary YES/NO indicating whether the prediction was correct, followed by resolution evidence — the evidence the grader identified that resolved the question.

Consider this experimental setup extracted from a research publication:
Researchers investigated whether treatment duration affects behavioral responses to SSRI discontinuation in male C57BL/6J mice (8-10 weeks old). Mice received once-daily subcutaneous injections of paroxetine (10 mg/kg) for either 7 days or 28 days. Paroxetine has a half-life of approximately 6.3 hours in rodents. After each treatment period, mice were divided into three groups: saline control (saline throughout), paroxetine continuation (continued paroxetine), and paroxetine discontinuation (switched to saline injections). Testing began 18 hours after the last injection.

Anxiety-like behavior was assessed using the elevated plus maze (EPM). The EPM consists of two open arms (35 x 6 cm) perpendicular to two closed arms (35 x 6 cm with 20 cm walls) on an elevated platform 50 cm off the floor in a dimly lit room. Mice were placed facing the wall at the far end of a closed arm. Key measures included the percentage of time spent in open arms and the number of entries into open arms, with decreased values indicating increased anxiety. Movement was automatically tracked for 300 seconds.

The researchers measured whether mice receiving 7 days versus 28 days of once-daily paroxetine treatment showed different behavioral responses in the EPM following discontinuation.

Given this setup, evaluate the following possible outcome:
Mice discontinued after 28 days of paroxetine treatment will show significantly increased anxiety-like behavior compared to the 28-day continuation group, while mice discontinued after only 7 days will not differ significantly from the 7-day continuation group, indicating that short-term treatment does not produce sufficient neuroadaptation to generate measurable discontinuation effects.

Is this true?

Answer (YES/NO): YES